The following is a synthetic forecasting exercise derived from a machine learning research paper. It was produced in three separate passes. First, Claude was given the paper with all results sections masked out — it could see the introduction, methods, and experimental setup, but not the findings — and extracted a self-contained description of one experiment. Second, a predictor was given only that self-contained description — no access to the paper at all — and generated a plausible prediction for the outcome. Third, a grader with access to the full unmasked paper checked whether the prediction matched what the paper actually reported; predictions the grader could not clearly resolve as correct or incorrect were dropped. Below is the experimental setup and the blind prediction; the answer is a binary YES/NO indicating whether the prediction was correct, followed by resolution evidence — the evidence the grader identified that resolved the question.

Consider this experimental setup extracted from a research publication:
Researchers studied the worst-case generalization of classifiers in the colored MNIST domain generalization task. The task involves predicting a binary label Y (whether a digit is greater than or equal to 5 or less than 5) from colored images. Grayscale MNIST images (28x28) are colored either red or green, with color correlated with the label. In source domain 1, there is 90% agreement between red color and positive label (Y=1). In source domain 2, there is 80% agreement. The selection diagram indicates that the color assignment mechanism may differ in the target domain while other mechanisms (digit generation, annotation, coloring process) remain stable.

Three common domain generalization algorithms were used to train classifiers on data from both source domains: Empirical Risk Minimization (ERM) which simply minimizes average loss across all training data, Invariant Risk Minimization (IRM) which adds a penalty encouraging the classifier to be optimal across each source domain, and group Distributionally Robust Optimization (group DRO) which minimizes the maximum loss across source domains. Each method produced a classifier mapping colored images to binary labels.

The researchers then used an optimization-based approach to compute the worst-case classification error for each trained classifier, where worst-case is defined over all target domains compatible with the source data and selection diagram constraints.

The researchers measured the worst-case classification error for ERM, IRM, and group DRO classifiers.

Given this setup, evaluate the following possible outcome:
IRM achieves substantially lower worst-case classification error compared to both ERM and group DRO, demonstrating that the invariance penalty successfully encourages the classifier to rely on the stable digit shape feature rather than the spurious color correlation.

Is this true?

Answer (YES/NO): NO